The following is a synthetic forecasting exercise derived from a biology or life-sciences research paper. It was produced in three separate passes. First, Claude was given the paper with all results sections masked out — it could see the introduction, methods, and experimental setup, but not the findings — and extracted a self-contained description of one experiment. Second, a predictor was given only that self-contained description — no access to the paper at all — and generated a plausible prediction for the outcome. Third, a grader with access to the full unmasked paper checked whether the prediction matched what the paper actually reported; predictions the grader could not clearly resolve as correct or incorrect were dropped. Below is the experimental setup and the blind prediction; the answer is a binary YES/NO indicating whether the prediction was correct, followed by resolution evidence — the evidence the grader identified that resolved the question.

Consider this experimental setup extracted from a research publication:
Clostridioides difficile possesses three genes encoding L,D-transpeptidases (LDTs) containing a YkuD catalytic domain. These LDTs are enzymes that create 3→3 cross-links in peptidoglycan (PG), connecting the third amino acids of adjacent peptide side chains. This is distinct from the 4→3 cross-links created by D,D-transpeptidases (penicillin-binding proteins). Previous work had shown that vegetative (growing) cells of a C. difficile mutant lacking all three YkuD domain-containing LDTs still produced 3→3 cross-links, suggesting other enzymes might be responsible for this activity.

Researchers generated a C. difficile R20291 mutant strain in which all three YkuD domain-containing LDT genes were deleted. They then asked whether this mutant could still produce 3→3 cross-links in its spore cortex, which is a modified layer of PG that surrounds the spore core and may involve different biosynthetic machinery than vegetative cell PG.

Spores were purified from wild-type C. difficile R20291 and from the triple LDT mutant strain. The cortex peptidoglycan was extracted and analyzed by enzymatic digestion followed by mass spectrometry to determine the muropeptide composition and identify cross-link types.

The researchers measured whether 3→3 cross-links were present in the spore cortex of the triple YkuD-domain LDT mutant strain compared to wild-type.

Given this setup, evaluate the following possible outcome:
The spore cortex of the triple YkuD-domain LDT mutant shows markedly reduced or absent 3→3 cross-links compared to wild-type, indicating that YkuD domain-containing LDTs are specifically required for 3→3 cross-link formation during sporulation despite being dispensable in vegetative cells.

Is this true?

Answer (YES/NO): NO